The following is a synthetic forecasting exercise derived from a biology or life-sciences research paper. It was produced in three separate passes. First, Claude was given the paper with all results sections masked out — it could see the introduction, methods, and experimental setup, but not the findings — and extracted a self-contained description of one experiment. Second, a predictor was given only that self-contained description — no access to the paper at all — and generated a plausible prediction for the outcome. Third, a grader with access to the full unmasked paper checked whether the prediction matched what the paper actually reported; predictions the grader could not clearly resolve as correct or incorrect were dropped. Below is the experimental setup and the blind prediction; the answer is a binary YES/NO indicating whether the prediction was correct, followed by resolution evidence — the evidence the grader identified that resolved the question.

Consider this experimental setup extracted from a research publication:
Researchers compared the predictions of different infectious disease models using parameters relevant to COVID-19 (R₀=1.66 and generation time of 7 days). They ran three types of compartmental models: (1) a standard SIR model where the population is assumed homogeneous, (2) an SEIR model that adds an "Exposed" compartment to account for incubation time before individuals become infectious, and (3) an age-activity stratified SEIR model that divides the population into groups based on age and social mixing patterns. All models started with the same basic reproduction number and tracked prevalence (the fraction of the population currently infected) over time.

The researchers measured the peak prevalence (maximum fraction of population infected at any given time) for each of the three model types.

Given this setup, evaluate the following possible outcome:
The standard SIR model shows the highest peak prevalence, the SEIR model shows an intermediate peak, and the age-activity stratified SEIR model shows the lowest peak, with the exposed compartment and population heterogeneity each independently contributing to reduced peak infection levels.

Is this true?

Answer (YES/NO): YES